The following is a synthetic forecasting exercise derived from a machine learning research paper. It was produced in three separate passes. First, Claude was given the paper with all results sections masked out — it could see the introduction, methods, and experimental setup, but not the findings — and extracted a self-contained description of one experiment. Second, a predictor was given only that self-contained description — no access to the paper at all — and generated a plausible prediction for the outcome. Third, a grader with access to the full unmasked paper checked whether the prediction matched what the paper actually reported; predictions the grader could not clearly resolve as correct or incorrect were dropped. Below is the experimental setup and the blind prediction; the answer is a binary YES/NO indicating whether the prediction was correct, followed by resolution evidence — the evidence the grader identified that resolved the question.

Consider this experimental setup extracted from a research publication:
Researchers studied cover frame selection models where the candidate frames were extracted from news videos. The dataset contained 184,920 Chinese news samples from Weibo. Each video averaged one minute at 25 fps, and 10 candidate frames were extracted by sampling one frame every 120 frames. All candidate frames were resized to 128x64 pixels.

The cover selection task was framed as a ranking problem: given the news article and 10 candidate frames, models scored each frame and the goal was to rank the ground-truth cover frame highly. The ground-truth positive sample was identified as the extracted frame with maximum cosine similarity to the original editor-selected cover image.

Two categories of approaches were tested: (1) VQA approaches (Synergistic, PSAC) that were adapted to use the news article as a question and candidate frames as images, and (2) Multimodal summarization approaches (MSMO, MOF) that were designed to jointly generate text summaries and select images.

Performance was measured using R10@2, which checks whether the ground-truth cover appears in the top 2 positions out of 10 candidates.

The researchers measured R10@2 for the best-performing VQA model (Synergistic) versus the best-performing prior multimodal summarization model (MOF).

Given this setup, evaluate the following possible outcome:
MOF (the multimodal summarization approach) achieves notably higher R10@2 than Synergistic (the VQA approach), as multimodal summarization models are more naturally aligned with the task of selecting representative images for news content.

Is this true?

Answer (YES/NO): YES